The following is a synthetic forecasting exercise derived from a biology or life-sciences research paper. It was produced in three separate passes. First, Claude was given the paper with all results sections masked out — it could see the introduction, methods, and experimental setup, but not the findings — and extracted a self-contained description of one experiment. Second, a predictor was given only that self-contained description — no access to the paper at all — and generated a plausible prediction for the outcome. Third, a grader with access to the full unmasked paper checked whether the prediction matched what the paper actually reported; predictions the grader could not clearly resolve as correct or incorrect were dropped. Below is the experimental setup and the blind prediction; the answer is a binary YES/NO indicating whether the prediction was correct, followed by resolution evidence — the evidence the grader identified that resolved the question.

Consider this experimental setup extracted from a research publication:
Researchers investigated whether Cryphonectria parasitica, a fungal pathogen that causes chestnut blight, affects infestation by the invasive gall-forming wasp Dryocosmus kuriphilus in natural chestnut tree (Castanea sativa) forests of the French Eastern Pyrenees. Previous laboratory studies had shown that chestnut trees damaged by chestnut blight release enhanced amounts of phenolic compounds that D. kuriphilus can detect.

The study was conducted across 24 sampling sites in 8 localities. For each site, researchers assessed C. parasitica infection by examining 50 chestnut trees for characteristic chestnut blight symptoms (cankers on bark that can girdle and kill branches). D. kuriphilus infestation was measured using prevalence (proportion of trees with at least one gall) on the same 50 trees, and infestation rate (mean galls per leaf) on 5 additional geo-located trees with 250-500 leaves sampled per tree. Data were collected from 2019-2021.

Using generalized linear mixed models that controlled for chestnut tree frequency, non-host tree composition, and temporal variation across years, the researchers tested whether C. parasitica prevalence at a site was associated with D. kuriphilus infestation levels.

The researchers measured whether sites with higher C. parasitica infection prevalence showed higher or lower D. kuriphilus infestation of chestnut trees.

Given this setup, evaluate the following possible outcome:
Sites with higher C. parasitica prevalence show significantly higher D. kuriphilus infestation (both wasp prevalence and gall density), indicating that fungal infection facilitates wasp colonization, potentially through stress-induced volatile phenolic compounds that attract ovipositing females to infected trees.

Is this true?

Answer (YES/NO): NO